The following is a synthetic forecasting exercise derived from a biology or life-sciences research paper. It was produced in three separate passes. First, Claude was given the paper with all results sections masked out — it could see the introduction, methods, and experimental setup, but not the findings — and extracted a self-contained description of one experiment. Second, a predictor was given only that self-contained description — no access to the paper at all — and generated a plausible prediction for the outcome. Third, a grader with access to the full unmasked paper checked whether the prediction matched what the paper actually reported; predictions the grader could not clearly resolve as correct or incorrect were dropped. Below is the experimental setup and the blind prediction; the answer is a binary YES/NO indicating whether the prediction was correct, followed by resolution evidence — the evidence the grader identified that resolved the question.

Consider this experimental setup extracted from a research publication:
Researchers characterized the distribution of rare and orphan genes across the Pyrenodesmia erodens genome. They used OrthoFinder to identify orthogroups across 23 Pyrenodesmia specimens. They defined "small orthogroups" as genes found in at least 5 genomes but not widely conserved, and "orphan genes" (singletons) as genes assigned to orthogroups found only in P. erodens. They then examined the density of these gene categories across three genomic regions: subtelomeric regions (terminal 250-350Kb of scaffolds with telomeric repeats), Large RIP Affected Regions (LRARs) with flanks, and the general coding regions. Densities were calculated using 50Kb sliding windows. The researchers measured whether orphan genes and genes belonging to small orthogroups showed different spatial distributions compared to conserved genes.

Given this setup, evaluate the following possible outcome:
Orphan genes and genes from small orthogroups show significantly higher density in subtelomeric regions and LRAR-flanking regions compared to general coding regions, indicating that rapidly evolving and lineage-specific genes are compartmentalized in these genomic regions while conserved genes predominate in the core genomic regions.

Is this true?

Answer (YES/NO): NO